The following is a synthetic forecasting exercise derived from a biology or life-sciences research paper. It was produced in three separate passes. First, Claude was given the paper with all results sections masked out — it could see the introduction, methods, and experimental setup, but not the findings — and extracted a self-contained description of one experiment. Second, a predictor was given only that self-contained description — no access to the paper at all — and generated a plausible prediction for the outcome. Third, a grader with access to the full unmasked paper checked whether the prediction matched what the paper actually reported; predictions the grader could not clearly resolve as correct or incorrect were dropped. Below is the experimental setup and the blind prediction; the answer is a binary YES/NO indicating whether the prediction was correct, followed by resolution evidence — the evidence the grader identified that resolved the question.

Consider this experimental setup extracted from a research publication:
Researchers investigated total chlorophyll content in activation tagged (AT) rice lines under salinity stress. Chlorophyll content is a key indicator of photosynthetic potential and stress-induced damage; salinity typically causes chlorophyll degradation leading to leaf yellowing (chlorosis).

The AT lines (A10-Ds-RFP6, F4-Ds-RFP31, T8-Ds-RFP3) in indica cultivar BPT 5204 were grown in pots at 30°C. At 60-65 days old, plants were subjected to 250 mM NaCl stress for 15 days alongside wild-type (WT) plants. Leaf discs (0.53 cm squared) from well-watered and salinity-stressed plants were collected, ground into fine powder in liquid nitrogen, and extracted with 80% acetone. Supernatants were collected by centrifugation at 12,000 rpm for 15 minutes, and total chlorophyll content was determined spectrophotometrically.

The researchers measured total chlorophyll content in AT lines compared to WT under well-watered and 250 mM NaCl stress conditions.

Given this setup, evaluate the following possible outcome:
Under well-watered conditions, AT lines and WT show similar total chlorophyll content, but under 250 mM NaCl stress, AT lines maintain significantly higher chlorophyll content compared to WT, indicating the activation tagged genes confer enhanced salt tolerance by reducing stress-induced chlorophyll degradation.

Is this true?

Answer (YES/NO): YES